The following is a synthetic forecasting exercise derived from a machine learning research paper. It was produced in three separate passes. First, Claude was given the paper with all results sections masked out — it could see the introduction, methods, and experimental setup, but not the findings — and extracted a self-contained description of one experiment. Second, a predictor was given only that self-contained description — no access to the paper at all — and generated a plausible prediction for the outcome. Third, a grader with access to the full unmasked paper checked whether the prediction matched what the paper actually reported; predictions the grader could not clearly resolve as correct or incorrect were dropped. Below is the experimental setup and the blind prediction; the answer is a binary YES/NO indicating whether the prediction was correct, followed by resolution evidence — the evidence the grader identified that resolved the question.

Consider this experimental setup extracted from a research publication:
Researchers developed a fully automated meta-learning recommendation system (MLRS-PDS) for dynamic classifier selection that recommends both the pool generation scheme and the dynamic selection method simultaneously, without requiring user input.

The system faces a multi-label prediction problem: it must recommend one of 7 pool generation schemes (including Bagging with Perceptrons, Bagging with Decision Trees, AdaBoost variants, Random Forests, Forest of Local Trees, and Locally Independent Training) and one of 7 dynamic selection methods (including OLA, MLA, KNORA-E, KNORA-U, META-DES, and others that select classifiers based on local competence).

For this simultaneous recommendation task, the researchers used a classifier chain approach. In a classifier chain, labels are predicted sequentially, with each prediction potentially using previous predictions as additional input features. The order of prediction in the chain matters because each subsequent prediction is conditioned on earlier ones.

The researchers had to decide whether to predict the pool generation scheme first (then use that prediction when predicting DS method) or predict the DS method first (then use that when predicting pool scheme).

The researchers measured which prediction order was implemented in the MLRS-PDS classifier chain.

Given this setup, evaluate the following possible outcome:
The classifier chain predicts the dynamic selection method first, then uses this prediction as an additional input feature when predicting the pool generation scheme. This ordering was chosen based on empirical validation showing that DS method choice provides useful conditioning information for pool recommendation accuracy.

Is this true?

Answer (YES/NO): NO